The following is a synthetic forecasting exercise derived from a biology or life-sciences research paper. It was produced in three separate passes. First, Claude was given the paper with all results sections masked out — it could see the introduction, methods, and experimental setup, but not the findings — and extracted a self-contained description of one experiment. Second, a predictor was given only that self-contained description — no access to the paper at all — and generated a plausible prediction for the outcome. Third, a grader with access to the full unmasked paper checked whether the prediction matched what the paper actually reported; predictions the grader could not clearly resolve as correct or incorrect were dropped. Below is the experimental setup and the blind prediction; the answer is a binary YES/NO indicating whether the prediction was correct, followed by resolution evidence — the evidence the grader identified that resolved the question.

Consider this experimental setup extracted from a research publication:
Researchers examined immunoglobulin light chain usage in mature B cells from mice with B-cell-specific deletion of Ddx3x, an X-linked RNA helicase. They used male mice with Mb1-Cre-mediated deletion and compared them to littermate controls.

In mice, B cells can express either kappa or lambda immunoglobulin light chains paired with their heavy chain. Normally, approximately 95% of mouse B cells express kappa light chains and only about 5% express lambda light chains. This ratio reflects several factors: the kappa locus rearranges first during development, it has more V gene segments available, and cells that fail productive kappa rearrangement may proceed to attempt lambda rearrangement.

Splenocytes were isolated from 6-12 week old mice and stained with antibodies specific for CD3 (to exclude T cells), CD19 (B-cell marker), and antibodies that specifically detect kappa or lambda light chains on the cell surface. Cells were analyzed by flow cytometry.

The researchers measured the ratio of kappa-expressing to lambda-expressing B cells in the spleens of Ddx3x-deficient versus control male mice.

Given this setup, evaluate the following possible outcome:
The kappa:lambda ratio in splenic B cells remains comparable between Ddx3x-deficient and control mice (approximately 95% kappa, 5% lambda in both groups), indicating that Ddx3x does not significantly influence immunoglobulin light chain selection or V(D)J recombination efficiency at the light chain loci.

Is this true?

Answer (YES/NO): NO